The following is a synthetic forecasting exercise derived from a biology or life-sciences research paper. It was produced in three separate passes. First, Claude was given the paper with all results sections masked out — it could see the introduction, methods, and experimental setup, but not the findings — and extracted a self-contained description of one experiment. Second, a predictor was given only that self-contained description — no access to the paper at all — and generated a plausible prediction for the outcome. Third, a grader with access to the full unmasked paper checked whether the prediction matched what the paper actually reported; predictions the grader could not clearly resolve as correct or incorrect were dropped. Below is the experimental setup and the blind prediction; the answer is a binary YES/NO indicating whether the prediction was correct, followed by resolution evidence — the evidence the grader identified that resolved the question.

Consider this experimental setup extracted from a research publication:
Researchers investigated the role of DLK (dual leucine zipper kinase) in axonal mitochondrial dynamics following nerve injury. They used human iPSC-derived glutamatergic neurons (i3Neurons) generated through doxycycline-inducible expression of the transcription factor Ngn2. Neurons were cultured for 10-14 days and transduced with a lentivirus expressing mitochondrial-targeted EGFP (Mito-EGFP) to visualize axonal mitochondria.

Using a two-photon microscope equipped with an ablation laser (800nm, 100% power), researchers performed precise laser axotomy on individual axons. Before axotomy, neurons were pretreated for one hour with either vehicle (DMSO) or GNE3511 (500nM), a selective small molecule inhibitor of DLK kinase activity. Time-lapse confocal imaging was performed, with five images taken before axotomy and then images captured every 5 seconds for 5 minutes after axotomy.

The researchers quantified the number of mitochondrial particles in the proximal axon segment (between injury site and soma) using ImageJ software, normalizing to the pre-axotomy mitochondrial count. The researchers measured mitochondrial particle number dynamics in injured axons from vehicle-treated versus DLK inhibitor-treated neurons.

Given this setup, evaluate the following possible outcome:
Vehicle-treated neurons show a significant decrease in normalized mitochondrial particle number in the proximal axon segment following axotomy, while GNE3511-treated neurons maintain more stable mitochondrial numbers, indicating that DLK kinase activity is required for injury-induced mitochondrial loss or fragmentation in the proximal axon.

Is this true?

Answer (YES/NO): NO